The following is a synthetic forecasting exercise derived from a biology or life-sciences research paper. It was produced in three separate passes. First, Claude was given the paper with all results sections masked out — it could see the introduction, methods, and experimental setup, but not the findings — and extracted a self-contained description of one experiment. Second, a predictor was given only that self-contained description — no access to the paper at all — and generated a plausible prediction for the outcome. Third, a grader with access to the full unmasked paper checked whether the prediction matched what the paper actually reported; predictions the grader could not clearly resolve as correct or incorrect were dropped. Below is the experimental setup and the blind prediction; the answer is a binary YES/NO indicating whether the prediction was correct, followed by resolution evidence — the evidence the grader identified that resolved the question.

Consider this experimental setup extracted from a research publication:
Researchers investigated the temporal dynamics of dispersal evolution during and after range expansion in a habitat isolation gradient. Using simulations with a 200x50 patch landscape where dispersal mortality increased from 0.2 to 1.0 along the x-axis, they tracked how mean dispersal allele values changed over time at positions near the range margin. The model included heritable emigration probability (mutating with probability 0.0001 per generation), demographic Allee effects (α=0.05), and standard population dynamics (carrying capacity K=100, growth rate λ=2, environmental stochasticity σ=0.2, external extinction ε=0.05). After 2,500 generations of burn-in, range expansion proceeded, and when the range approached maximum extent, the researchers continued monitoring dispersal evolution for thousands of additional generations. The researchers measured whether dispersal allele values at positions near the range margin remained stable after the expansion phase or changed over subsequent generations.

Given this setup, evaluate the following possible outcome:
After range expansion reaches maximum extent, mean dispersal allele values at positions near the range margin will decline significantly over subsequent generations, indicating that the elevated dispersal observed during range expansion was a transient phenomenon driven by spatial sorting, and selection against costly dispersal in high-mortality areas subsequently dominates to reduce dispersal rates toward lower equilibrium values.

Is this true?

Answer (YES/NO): YES